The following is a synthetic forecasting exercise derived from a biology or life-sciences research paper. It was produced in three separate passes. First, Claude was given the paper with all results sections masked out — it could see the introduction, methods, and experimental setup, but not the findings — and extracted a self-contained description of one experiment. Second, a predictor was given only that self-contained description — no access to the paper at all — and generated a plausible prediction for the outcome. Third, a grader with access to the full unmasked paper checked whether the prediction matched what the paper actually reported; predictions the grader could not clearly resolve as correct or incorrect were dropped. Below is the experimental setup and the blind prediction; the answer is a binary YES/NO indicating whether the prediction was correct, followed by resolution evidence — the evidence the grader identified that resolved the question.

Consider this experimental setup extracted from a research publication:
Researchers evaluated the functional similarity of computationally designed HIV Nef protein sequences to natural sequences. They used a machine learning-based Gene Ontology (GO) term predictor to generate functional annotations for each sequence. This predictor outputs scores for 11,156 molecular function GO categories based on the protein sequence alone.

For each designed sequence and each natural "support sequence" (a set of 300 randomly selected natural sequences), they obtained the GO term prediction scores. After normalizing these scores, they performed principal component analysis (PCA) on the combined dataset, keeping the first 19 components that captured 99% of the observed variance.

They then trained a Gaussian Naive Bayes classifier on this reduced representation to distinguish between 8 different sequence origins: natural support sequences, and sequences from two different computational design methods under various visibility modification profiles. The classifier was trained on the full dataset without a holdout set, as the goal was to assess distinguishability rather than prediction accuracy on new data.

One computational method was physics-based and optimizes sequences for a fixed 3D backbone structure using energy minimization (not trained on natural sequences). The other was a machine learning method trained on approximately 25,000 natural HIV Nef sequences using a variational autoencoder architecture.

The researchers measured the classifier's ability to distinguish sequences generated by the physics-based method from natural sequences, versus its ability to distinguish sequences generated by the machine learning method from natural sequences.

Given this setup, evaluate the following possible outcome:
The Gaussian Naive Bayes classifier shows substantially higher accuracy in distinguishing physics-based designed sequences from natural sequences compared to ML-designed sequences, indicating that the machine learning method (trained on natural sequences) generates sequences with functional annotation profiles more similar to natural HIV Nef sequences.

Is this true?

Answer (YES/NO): YES